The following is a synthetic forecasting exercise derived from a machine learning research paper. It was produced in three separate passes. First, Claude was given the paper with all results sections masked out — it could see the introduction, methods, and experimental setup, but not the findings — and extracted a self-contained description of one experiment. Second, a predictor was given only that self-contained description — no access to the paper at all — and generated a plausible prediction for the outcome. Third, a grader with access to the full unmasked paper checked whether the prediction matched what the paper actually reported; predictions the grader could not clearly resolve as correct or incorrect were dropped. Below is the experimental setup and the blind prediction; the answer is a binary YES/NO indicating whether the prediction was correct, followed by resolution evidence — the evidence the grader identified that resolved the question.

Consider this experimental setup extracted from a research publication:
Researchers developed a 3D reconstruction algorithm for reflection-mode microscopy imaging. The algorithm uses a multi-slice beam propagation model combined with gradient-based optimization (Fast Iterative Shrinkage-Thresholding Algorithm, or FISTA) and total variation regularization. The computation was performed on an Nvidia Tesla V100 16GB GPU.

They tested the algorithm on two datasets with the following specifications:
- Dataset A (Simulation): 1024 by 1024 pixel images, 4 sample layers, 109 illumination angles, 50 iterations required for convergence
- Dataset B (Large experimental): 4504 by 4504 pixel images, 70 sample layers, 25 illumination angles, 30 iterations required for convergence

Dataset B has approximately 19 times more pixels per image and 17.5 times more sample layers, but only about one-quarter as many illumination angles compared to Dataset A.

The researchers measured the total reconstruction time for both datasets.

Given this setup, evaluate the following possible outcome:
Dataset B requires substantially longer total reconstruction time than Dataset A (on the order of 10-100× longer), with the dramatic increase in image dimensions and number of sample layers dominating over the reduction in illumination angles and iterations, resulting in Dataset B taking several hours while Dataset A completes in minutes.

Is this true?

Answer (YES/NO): NO